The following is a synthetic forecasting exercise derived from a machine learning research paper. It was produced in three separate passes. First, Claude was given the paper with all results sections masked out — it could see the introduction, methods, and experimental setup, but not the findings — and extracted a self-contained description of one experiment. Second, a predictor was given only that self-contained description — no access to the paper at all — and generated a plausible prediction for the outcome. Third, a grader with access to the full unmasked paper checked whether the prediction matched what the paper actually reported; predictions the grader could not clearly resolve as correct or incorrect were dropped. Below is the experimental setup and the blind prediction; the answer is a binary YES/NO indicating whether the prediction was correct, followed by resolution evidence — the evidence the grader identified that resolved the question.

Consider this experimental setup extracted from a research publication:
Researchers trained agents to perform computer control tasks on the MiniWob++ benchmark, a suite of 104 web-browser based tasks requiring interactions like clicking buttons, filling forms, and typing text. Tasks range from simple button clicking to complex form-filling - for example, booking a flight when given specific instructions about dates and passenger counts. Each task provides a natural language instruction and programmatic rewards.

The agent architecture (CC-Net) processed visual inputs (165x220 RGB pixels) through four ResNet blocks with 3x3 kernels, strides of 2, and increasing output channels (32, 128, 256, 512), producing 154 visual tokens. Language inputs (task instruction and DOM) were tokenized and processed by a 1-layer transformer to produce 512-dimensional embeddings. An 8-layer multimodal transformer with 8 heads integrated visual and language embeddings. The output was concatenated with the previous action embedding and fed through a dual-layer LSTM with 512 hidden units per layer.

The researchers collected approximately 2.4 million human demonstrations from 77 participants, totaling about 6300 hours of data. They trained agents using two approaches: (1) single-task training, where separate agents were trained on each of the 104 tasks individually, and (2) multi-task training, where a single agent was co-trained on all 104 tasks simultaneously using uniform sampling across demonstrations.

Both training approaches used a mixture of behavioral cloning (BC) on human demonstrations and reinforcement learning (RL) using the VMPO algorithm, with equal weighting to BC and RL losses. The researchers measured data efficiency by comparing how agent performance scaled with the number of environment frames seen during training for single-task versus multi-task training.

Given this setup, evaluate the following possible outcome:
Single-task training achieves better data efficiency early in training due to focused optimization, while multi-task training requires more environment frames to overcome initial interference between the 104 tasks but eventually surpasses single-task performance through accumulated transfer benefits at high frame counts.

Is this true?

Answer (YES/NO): NO